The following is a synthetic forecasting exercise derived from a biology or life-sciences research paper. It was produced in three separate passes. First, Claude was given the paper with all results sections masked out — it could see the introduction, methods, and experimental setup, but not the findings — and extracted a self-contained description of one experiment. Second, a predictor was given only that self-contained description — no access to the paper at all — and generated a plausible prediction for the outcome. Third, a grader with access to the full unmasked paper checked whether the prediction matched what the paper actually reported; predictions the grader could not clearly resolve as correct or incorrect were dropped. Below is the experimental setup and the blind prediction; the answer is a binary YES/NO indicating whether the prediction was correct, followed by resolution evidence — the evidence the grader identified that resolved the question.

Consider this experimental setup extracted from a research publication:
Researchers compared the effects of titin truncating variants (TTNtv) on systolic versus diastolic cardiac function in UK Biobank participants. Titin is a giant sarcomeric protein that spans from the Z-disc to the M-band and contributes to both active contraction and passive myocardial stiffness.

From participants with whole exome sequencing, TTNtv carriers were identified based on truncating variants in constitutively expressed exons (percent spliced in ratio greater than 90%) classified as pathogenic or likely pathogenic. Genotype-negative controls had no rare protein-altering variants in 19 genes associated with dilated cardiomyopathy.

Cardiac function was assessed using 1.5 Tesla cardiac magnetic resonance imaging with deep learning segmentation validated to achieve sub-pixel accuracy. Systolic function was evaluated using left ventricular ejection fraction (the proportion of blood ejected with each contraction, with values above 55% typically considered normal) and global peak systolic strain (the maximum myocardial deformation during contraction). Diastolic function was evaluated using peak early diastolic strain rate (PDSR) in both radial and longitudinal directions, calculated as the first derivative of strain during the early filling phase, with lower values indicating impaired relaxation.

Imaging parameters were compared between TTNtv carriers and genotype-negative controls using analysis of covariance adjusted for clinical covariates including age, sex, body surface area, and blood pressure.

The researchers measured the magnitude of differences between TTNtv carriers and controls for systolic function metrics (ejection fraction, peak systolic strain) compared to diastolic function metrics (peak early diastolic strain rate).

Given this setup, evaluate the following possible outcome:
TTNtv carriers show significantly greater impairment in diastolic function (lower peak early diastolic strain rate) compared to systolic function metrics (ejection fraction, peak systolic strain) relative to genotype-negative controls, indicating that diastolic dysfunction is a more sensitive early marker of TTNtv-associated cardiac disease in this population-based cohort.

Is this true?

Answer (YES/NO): YES